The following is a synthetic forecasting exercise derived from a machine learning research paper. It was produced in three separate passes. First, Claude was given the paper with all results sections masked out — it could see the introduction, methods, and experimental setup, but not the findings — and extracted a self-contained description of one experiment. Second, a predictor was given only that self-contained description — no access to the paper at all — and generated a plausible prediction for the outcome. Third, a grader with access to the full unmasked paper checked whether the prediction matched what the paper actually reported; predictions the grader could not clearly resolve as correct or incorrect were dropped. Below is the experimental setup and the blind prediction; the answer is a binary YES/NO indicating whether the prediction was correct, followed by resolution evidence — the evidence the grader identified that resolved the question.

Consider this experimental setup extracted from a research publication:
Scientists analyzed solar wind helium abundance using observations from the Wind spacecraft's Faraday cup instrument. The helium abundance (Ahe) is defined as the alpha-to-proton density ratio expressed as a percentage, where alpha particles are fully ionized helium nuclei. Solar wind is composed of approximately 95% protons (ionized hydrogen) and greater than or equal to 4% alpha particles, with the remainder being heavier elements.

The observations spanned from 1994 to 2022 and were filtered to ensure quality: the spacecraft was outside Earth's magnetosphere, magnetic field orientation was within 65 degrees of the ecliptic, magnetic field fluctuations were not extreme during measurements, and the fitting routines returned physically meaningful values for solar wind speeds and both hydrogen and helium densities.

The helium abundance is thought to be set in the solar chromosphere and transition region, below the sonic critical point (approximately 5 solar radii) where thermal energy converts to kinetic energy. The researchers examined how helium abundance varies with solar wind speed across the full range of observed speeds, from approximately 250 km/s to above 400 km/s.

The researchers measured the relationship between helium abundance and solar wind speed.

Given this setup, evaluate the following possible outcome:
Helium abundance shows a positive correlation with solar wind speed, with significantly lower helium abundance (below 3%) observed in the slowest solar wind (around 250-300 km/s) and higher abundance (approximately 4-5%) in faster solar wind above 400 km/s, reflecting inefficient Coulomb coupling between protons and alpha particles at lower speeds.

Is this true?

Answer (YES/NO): YES